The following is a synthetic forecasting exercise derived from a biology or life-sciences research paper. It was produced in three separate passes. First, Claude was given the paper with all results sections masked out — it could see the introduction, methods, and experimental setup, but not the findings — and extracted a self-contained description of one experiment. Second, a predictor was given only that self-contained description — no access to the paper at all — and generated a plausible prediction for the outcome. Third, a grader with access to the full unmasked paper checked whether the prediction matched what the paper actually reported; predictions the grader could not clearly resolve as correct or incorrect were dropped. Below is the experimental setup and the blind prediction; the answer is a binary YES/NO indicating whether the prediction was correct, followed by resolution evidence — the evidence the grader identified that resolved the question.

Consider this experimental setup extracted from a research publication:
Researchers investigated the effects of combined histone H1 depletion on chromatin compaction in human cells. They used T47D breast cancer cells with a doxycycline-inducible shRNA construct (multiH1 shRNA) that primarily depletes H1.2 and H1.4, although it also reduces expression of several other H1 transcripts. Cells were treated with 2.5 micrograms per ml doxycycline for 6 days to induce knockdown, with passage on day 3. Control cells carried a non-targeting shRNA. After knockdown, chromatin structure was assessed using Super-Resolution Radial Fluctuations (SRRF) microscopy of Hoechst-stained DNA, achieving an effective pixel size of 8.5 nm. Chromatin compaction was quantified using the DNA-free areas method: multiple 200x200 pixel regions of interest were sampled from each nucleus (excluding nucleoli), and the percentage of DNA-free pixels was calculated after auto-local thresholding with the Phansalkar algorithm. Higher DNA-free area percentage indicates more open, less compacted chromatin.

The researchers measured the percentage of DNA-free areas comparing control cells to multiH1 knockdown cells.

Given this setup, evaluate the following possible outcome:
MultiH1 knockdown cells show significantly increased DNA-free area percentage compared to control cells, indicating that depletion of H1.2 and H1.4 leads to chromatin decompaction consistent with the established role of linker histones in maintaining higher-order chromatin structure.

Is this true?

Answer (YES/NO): NO